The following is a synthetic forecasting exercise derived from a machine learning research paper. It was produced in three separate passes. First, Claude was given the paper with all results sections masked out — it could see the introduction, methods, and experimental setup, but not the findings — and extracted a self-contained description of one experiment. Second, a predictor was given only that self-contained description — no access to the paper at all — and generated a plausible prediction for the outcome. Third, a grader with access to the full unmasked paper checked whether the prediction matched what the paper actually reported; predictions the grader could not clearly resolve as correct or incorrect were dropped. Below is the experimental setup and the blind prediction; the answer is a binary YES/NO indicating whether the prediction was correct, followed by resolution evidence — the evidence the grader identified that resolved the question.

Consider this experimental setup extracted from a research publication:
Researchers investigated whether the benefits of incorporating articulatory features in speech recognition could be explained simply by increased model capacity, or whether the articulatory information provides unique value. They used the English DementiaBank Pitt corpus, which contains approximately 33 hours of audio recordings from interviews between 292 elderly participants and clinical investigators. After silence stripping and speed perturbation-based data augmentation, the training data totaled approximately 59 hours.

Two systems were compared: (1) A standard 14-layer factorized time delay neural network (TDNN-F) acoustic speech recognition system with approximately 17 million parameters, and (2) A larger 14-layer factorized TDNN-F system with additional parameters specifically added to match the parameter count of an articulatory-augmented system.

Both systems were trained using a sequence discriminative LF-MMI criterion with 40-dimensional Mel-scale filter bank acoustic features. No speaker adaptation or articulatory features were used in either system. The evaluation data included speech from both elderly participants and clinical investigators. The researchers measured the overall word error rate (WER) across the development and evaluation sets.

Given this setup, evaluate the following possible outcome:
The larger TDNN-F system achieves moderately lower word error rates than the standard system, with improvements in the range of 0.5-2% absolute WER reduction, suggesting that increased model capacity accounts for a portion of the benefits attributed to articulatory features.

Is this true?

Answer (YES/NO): NO